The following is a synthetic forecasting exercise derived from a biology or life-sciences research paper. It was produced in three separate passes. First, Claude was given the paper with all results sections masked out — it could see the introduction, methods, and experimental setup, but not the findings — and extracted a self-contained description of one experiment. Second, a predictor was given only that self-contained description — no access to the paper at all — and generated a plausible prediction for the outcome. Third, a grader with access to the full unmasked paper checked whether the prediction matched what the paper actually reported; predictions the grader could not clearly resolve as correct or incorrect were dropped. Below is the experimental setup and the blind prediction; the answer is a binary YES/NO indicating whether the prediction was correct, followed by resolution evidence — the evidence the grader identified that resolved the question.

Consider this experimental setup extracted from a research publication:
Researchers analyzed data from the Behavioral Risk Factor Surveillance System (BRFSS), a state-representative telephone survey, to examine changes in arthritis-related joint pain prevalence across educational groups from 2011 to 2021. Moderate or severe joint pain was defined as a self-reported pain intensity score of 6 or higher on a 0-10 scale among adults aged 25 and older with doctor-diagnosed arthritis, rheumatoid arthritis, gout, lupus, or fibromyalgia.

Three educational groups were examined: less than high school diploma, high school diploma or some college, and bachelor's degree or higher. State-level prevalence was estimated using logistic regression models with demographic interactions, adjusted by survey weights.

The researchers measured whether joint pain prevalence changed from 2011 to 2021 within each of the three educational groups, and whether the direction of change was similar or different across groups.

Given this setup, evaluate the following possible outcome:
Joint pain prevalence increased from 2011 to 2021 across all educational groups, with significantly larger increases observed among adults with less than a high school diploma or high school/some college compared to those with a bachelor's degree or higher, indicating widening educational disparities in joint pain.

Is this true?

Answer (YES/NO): NO